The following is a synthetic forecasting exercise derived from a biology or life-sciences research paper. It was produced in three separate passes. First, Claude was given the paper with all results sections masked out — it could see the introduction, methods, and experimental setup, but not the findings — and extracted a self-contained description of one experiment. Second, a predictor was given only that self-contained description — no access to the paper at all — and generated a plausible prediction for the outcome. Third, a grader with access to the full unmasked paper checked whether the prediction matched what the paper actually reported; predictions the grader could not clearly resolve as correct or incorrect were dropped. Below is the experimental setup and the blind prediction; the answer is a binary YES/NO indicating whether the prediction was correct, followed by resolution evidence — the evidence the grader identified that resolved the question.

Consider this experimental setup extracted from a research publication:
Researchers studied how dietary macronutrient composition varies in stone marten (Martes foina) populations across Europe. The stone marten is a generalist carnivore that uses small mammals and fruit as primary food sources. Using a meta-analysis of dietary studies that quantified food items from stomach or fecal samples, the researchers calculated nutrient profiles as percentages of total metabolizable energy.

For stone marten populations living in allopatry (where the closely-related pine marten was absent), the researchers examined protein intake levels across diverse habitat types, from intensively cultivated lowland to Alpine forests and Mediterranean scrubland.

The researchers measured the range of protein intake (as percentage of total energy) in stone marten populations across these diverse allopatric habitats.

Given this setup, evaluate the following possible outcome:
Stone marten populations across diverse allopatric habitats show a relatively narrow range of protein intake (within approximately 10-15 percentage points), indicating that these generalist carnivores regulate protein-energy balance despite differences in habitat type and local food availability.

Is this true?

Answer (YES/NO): NO